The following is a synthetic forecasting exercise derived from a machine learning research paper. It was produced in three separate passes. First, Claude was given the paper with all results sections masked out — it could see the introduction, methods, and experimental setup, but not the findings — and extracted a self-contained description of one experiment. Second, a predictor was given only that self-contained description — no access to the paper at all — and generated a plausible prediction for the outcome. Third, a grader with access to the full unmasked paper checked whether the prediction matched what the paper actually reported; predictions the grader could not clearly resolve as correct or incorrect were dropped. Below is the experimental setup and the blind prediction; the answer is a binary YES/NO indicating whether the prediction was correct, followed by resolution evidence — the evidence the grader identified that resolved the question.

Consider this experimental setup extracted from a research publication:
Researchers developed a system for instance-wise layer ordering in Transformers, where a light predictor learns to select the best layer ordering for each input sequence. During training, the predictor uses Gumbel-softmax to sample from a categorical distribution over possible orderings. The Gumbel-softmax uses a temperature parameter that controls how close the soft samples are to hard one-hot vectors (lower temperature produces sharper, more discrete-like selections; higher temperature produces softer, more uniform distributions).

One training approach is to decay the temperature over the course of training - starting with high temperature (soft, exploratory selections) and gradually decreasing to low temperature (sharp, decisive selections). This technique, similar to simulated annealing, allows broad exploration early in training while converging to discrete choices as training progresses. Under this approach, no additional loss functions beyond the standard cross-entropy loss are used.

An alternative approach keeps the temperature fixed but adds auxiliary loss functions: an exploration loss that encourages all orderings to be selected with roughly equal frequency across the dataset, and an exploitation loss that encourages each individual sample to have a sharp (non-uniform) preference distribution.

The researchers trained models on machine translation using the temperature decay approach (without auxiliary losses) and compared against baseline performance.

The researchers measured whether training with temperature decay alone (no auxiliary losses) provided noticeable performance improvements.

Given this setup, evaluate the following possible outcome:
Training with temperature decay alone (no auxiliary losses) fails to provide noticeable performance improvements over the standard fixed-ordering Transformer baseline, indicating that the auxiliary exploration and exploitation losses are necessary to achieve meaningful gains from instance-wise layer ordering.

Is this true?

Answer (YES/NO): YES